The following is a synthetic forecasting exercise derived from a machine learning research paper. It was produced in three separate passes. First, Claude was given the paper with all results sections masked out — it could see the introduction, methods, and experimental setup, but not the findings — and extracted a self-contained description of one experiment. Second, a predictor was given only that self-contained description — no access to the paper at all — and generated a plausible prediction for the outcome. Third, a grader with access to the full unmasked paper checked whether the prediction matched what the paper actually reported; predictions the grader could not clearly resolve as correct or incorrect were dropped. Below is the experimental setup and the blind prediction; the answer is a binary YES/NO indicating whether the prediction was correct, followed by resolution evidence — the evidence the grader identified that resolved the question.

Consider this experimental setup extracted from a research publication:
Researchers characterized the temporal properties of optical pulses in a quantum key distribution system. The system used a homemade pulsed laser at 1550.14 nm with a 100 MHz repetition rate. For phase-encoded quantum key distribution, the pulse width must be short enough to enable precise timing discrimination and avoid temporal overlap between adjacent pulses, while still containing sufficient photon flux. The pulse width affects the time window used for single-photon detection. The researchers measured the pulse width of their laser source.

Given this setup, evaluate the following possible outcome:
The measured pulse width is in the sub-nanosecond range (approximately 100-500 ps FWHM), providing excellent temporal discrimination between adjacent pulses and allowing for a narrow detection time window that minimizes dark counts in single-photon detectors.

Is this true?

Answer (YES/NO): YES